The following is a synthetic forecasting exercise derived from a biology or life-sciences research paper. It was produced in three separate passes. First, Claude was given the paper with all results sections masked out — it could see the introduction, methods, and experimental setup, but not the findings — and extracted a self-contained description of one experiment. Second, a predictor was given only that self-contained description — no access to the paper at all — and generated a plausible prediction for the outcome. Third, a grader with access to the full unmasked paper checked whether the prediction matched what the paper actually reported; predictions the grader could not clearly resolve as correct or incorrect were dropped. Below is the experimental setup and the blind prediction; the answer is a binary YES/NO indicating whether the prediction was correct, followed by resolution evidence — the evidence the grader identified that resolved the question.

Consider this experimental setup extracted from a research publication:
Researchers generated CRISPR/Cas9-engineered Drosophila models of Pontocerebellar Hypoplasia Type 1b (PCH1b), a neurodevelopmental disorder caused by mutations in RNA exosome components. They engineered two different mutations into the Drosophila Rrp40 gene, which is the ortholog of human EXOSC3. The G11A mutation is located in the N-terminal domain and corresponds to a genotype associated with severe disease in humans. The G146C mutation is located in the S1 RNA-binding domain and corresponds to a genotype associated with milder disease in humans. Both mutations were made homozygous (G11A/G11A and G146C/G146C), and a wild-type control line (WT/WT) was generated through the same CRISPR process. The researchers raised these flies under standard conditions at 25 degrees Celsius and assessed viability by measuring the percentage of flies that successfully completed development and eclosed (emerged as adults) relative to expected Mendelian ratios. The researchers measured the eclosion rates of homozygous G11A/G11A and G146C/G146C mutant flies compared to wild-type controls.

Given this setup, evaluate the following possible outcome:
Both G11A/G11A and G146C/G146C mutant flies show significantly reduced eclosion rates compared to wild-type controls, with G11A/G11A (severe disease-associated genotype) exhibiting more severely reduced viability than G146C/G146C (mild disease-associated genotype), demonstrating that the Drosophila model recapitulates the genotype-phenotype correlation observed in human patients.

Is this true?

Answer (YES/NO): YES